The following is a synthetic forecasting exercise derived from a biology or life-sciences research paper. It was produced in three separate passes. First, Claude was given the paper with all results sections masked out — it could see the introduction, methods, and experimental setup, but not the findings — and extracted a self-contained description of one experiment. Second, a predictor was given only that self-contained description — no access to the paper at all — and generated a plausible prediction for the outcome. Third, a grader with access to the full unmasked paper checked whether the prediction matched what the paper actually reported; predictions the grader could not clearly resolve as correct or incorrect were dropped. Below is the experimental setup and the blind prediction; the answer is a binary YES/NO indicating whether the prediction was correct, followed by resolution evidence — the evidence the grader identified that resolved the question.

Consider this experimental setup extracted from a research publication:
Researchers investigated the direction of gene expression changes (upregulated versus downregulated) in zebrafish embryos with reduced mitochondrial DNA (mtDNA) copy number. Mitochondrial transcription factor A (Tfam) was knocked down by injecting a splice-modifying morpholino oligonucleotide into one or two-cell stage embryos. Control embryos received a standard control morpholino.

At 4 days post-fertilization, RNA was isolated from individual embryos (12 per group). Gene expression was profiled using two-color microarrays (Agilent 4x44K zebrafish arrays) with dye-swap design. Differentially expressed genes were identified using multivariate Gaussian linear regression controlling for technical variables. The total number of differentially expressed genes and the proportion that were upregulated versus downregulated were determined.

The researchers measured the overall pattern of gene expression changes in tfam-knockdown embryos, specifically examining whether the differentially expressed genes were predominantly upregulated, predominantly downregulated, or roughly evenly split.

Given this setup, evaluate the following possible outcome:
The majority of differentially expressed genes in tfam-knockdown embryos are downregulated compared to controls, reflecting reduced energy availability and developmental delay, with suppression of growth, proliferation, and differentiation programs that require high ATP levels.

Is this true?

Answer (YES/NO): NO